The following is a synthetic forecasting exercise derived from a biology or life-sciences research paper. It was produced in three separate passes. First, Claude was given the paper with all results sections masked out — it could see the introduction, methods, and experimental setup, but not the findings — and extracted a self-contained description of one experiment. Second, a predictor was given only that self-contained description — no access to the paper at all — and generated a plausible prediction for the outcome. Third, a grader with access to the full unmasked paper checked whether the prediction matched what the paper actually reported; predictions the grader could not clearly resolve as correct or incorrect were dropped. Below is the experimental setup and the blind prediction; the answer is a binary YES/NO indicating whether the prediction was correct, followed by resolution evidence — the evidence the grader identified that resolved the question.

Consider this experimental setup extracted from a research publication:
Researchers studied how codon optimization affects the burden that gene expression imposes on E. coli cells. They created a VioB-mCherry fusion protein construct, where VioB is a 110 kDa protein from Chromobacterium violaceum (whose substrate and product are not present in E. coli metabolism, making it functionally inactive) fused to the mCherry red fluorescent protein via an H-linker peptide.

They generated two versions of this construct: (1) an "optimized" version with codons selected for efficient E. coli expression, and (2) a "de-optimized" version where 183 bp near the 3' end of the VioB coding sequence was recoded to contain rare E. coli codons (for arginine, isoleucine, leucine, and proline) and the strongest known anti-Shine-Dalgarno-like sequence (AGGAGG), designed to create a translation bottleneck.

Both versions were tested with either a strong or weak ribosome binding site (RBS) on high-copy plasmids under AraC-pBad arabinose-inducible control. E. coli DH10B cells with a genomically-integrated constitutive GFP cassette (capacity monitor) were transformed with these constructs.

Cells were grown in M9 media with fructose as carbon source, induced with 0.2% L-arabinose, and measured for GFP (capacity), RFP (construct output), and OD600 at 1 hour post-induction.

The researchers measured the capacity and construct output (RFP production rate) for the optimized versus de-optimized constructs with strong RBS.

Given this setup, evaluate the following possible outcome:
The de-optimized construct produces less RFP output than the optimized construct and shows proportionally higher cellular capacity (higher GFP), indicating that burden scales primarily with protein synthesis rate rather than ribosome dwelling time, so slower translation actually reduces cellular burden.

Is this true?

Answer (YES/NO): NO